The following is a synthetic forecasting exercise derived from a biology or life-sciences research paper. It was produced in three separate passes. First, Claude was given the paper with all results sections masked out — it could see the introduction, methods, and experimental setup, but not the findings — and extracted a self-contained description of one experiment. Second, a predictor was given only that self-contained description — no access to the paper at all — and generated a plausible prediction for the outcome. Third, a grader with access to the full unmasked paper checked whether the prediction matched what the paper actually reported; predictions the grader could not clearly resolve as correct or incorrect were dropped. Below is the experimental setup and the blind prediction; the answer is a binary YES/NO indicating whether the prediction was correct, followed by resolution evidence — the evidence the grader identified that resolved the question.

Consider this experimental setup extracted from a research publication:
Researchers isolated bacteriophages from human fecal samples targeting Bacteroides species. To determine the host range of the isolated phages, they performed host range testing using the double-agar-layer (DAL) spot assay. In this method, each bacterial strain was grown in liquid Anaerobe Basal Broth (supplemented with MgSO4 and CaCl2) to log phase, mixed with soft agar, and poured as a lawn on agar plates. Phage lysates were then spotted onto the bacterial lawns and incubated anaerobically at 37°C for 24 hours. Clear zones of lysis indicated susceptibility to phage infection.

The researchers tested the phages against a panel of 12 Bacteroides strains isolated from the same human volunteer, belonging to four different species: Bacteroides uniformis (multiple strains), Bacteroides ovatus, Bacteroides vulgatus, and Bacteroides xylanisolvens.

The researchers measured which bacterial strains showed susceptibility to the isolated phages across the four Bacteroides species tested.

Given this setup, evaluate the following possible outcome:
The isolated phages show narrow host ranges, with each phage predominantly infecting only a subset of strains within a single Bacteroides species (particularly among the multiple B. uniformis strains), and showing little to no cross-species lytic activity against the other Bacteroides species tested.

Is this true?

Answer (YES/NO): YES